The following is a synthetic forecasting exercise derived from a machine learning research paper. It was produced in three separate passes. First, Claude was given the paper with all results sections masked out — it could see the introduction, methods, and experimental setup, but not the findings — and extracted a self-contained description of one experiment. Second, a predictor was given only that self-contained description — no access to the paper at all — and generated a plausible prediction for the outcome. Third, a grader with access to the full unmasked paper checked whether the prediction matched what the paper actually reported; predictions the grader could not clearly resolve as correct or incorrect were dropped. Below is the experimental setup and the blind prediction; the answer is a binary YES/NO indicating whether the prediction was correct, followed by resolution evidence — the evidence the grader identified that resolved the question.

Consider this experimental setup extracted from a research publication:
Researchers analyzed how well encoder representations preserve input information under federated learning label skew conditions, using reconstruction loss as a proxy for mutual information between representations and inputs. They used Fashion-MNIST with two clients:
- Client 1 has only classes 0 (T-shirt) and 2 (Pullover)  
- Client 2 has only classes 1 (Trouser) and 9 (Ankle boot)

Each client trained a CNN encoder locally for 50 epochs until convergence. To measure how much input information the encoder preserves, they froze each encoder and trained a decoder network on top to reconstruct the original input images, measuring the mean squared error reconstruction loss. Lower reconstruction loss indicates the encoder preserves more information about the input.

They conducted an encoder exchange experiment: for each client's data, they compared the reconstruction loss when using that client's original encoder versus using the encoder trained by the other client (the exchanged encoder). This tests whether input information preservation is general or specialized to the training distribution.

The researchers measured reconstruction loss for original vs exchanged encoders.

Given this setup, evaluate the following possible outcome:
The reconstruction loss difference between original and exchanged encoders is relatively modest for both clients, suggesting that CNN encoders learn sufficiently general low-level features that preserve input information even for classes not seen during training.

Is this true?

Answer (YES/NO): YES